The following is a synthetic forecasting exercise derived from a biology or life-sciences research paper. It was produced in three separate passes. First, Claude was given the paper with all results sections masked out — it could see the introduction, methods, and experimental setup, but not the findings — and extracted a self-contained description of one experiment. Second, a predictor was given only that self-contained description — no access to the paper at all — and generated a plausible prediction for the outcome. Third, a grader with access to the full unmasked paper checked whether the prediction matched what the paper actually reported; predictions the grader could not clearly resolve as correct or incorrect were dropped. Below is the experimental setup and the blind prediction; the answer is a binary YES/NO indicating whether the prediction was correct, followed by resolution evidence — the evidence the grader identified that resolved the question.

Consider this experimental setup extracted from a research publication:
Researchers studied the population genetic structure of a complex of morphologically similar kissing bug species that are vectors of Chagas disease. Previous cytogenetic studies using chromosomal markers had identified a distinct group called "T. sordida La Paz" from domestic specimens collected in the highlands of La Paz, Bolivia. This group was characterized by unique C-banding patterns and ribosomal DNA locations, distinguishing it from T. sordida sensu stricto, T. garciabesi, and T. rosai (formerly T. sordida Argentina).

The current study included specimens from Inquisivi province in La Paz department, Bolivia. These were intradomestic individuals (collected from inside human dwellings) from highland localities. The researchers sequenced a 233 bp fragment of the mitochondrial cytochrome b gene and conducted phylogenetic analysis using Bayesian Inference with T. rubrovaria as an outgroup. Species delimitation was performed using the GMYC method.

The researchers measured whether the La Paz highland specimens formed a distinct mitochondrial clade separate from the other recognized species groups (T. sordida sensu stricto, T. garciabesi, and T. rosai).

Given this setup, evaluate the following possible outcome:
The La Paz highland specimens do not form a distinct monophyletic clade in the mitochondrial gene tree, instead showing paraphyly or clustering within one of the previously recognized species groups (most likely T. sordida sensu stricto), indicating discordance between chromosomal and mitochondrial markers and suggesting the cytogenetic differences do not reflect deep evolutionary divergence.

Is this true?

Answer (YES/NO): NO